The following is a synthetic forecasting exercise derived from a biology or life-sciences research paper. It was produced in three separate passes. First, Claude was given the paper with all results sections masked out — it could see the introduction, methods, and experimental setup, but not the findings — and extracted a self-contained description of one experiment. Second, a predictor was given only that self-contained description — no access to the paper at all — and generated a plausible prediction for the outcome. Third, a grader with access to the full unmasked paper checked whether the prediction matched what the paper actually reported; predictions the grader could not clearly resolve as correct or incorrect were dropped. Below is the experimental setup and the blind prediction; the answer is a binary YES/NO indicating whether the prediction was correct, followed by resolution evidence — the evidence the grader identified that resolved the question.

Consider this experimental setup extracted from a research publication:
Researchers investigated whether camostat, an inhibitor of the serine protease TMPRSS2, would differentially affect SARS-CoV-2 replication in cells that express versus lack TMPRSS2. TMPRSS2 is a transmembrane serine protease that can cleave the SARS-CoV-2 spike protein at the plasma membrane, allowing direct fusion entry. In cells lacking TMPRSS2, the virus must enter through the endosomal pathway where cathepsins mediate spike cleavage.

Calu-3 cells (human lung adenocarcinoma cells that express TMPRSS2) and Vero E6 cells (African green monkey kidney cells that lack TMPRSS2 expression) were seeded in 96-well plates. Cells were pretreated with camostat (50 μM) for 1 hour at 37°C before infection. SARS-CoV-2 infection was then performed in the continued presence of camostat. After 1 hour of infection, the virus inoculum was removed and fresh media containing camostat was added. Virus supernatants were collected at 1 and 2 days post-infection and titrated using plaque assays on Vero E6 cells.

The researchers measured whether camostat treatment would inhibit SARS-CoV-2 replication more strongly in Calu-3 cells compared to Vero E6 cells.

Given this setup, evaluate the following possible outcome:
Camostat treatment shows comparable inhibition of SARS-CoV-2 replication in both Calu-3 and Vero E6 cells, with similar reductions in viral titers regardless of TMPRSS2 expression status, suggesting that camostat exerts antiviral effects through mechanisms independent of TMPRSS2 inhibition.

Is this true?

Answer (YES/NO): NO